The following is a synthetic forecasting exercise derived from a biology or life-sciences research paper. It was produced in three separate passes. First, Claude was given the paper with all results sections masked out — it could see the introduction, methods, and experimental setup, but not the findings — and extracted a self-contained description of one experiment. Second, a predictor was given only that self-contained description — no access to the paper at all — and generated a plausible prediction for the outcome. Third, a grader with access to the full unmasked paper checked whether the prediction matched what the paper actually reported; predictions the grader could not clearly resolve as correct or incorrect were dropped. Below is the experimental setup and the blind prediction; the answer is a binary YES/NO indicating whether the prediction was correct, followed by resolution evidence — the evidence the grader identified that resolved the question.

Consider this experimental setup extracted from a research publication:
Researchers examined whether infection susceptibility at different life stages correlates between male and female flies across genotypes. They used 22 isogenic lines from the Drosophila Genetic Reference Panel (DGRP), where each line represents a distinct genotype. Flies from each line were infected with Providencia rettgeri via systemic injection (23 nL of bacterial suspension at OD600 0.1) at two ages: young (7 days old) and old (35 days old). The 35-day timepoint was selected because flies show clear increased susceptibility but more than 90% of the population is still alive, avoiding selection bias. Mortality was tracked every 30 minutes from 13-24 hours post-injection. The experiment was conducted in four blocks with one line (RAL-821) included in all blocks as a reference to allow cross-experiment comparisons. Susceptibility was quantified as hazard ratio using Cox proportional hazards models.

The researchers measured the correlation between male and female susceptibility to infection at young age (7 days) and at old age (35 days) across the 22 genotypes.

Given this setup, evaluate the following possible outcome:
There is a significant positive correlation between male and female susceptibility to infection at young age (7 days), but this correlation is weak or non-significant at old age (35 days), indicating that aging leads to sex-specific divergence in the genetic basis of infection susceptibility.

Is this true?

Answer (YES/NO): YES